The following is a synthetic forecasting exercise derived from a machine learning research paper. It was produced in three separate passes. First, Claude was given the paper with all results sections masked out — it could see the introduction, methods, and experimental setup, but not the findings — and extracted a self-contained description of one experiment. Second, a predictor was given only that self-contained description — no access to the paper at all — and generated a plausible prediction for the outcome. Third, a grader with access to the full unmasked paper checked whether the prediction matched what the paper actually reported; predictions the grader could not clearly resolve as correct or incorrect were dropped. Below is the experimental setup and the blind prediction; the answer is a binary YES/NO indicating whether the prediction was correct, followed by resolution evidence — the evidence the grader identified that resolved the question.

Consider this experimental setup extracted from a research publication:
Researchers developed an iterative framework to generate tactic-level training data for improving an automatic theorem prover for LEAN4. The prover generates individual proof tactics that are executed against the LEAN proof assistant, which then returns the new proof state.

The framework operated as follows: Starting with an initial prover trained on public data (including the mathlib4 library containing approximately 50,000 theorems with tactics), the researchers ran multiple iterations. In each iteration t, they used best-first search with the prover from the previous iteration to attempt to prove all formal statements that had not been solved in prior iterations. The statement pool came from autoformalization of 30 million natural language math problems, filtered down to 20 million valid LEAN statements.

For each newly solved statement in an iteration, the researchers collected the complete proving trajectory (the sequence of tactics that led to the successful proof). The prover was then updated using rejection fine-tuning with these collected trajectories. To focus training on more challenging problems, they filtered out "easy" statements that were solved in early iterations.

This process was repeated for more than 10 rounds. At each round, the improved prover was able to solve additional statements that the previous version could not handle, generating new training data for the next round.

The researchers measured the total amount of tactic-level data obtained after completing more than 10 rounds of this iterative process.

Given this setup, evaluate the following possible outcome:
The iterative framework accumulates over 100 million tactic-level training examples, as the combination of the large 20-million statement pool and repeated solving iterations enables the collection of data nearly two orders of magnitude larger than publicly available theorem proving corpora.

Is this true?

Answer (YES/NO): NO